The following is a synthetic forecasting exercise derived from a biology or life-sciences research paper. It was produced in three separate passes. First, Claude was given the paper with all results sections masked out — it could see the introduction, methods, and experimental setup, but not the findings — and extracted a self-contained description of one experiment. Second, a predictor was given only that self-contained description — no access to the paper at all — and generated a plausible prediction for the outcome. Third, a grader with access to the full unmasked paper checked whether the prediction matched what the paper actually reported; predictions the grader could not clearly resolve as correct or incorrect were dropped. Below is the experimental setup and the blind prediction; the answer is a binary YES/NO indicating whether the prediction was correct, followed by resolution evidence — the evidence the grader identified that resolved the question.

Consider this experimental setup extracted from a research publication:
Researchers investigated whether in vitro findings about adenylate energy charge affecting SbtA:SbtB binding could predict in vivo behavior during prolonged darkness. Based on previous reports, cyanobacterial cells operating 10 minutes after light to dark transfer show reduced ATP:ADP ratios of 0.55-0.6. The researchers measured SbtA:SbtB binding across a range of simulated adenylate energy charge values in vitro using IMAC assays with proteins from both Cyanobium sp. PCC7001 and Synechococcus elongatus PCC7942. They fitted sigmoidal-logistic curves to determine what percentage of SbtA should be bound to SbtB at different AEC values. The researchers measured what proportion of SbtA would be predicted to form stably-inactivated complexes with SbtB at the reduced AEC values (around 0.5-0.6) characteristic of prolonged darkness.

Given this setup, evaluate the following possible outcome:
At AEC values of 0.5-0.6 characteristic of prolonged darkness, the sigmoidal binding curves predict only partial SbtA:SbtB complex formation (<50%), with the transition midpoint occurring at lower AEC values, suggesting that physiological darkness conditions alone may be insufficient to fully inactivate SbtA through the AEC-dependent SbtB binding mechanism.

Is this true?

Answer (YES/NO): NO